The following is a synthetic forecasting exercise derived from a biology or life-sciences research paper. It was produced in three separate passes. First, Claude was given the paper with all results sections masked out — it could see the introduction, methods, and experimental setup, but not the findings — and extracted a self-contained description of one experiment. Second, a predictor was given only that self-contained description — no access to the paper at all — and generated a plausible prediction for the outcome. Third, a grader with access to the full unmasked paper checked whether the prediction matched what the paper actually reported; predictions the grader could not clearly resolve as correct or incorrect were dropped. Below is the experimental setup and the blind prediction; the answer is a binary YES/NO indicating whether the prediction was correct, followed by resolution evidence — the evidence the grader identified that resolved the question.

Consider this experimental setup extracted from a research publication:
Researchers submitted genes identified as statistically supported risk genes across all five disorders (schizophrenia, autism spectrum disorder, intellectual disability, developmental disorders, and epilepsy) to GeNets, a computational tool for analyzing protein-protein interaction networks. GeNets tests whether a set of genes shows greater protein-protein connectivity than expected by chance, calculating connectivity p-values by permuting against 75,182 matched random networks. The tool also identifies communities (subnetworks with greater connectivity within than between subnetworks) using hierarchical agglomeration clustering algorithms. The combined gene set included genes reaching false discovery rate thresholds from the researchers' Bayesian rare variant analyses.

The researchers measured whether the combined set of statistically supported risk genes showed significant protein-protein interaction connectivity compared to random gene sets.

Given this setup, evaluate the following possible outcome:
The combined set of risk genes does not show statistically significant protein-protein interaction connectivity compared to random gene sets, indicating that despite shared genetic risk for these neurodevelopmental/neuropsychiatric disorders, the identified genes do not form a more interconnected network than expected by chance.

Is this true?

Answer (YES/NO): NO